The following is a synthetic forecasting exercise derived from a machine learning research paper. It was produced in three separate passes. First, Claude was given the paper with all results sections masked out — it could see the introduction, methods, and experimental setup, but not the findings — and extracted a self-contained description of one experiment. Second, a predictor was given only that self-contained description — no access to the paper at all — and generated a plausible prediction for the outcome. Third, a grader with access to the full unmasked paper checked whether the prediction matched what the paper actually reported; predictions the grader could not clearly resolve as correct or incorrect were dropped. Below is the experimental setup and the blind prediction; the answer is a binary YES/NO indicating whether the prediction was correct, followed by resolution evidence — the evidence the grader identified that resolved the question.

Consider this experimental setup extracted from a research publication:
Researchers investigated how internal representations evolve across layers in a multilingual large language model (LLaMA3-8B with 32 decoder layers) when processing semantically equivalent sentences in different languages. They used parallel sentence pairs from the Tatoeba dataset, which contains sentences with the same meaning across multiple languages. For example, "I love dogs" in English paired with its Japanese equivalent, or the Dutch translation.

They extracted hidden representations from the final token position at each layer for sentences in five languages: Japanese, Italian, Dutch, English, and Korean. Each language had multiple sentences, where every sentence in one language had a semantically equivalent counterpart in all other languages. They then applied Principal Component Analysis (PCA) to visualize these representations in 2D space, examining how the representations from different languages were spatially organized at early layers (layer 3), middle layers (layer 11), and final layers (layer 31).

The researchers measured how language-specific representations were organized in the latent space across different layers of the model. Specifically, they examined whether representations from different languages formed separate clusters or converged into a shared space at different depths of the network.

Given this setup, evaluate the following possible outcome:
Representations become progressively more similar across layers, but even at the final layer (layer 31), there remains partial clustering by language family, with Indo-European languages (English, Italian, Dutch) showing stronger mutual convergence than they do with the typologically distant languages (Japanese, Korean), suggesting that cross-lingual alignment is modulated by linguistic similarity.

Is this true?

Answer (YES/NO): NO